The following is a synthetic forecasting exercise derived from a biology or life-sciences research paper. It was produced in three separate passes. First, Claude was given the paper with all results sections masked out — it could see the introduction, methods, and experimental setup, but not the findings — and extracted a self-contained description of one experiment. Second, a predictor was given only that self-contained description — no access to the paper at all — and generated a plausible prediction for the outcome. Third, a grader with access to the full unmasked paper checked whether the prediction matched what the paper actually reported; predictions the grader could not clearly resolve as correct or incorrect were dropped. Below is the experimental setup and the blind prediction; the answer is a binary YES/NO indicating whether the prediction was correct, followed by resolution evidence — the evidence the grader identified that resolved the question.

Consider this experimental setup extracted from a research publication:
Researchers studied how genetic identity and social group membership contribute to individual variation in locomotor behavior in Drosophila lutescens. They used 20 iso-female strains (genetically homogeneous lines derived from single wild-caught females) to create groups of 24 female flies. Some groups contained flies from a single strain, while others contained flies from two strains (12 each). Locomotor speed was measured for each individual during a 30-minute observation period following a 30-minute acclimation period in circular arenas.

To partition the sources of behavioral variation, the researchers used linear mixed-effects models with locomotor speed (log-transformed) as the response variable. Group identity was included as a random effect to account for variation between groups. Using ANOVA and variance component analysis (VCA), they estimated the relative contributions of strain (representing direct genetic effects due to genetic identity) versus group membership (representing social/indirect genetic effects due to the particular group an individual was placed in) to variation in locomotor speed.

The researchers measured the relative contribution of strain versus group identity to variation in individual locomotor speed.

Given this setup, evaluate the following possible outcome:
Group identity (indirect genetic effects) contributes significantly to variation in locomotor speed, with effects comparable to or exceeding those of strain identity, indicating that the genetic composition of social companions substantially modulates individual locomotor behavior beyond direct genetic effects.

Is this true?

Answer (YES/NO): YES